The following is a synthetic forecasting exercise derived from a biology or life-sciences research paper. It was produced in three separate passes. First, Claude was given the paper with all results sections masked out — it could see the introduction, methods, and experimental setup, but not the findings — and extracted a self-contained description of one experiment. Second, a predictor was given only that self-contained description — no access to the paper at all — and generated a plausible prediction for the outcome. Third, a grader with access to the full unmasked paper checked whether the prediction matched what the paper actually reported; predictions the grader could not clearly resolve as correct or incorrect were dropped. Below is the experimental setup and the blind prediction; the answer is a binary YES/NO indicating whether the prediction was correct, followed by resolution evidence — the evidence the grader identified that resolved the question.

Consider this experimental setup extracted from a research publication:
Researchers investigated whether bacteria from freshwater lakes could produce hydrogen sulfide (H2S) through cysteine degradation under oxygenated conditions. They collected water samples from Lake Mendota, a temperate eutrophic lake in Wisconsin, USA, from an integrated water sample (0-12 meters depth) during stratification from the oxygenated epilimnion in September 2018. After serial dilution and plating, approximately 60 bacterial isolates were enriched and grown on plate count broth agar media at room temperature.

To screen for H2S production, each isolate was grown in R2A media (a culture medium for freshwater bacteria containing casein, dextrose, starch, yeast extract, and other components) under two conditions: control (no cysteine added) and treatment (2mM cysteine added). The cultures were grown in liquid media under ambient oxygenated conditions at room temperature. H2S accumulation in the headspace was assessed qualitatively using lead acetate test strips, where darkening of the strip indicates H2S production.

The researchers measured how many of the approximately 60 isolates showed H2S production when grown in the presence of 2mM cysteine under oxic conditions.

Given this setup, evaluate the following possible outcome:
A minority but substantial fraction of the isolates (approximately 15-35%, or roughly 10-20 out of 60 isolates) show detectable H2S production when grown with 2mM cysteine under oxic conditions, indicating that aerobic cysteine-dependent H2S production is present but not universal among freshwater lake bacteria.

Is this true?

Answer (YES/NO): NO